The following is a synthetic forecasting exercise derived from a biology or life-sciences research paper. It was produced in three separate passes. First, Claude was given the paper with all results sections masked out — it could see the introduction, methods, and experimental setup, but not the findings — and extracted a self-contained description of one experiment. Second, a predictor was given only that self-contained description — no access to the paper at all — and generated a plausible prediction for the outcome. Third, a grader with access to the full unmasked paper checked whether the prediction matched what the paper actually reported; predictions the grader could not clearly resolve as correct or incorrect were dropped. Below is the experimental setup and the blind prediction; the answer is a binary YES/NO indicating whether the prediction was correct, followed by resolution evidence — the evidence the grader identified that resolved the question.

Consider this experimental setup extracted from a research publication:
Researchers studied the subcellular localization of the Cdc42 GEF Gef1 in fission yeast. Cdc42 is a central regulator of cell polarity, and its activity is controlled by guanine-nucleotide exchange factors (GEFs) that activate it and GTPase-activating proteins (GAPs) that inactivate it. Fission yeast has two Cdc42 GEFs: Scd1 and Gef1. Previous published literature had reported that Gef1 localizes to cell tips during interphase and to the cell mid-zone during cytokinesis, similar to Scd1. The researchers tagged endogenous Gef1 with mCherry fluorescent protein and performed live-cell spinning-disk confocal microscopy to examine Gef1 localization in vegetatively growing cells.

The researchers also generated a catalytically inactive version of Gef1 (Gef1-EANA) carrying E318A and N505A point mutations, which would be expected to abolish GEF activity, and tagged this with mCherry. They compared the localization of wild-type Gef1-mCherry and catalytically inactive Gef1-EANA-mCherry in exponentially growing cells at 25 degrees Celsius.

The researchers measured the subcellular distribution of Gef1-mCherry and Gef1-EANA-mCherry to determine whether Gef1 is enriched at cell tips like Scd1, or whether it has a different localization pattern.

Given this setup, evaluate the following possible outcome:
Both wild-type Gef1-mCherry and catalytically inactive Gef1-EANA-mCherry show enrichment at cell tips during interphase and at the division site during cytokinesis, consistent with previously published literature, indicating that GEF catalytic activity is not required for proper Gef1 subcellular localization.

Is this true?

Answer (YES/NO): NO